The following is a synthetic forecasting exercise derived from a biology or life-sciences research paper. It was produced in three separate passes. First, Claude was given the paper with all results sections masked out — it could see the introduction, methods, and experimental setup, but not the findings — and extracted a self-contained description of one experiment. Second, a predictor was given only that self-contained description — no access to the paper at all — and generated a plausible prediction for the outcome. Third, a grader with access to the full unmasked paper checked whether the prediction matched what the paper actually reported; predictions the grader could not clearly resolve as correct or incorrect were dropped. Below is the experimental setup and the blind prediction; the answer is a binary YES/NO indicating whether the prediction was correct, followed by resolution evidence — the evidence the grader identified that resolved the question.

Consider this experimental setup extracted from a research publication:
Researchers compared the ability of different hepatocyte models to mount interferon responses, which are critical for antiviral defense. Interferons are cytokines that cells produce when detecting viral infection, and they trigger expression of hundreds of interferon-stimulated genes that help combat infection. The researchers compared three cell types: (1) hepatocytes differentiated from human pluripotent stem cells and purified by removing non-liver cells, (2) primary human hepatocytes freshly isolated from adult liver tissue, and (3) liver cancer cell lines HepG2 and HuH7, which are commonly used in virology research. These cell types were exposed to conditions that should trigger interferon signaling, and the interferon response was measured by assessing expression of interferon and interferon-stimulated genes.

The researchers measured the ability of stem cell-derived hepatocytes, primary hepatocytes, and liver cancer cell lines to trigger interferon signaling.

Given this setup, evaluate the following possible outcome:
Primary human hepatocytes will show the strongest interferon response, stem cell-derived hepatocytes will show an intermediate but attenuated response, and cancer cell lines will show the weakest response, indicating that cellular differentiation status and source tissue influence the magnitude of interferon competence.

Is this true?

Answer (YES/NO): NO